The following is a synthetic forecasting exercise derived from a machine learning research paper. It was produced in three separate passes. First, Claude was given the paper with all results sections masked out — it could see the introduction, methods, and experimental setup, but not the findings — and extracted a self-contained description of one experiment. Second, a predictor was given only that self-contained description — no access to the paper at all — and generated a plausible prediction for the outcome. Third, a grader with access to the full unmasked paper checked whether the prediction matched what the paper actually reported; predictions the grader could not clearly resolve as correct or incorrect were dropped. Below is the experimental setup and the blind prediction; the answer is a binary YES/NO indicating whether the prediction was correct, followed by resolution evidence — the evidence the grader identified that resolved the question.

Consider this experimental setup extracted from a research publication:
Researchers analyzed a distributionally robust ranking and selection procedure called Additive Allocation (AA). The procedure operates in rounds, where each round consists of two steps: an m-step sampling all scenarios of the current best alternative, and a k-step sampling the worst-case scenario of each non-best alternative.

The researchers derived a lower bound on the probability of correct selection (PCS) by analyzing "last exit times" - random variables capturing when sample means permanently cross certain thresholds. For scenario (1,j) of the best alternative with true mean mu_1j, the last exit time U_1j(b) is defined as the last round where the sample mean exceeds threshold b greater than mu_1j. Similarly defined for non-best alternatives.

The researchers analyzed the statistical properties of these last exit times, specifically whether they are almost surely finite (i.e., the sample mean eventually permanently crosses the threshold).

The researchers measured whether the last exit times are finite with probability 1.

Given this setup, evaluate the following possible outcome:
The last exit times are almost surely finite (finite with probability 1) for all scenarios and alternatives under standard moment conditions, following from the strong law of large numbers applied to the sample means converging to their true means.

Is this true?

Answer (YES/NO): YES